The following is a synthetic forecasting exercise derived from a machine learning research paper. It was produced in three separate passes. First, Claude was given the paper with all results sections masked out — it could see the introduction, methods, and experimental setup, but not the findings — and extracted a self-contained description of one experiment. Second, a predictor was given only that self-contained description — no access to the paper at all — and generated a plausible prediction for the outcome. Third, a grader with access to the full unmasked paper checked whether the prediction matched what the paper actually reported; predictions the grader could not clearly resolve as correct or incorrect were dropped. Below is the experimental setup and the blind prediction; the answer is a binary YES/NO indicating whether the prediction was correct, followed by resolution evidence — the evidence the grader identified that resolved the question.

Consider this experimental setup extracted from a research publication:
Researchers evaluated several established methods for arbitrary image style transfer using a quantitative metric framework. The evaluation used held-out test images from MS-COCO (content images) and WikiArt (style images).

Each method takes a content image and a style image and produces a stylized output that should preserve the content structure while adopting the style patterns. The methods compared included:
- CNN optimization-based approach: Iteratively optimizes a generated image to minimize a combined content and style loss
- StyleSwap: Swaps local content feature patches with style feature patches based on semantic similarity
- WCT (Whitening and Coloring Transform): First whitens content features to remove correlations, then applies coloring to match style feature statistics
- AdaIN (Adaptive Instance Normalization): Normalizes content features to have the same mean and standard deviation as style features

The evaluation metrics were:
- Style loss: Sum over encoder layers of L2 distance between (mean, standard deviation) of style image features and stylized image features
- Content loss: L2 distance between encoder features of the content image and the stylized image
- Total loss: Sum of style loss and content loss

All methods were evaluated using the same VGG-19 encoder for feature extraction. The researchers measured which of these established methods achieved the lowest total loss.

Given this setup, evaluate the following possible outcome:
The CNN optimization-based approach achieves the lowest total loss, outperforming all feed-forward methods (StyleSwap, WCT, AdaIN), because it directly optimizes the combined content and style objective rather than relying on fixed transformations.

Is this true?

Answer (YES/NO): NO